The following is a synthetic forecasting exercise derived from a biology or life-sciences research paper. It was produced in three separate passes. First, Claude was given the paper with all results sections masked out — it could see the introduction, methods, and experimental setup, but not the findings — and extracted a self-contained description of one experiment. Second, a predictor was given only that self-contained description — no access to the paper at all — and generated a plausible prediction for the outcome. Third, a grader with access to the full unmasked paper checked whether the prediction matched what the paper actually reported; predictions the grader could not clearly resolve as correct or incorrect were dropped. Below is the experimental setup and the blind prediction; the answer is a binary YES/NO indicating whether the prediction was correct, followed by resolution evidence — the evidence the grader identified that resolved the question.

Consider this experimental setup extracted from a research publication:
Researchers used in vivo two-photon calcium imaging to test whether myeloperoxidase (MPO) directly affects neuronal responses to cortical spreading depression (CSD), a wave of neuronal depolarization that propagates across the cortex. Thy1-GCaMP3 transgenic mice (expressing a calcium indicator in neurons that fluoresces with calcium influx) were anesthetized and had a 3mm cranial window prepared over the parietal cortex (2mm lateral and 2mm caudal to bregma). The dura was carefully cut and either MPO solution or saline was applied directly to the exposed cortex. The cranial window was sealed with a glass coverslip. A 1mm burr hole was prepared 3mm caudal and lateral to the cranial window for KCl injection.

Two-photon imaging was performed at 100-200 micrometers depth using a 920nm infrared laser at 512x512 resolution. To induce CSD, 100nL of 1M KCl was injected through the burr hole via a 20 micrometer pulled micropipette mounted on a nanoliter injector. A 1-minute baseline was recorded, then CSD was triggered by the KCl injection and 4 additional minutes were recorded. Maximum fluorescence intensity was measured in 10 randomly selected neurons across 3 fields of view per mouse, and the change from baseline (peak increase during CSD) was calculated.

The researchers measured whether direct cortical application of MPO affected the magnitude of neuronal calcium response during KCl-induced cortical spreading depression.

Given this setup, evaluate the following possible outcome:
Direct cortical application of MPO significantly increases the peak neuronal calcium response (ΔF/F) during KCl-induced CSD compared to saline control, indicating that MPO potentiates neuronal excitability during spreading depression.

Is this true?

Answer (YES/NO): NO